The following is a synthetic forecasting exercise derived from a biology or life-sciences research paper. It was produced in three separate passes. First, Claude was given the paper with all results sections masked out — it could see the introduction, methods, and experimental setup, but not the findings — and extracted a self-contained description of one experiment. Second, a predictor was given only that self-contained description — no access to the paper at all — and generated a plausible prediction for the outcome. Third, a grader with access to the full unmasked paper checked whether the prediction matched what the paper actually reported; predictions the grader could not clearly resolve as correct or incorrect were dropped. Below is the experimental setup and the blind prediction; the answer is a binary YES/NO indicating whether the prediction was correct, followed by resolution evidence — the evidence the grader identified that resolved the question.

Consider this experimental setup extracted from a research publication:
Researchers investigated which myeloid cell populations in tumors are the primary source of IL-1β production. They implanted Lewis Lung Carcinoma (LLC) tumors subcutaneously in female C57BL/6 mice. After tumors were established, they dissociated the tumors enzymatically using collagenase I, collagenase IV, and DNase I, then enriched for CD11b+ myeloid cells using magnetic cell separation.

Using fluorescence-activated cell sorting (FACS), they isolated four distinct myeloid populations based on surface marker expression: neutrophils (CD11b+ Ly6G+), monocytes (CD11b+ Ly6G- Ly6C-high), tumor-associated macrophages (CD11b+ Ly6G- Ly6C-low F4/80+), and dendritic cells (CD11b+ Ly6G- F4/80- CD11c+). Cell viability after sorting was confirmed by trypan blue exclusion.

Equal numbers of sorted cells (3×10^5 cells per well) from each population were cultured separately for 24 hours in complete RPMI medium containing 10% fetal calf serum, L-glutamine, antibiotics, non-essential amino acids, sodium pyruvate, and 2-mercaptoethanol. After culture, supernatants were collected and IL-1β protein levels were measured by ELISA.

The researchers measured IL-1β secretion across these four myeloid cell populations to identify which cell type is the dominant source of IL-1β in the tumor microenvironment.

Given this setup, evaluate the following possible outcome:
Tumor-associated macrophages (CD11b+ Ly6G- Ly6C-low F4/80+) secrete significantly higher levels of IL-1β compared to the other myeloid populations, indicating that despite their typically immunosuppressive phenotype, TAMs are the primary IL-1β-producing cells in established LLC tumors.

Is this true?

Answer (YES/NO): NO